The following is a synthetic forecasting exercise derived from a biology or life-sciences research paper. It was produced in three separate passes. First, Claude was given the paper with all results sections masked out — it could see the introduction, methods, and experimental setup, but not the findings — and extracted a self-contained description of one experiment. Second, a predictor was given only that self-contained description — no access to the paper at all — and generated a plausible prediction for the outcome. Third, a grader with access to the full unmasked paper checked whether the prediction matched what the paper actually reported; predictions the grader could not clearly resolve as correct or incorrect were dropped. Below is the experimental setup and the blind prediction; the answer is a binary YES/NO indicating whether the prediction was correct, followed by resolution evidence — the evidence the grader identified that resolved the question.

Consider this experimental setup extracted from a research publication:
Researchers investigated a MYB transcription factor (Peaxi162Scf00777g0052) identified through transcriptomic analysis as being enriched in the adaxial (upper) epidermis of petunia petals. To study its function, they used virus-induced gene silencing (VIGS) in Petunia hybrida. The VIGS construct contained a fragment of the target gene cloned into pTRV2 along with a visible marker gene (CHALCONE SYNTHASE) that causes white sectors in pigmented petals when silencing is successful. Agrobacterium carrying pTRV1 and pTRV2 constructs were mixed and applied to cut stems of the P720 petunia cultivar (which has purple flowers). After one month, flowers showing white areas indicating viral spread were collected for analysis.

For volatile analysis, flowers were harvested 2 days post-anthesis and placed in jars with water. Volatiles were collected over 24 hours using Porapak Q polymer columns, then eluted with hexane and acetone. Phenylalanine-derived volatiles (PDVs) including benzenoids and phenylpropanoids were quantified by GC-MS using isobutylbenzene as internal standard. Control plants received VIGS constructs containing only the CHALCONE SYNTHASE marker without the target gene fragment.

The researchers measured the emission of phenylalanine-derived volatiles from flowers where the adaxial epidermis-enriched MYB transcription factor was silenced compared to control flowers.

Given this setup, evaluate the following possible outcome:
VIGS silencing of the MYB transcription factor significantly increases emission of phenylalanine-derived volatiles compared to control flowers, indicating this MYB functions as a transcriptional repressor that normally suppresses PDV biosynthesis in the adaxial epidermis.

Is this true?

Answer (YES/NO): NO